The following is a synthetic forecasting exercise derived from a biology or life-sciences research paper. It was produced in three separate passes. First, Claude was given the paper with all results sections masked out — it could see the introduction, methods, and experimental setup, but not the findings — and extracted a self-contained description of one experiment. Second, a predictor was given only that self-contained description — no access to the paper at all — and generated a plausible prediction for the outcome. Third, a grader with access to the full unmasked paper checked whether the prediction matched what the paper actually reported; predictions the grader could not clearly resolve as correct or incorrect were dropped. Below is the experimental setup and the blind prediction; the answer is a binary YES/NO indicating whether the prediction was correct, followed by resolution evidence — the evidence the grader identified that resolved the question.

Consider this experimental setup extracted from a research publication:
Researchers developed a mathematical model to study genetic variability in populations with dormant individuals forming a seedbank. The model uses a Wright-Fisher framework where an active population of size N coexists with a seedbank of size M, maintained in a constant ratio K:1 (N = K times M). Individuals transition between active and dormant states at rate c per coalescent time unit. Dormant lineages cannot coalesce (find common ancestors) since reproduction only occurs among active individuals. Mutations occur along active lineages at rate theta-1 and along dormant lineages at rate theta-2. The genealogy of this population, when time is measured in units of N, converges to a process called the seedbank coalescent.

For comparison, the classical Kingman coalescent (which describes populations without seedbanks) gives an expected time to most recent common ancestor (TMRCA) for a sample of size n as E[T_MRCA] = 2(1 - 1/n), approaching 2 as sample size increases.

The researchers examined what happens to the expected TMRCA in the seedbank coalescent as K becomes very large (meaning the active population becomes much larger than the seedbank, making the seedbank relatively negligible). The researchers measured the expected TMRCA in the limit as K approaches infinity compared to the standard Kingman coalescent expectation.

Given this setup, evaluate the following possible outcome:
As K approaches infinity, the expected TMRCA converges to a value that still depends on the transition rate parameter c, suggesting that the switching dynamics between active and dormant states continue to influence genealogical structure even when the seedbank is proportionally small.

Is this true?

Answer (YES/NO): NO